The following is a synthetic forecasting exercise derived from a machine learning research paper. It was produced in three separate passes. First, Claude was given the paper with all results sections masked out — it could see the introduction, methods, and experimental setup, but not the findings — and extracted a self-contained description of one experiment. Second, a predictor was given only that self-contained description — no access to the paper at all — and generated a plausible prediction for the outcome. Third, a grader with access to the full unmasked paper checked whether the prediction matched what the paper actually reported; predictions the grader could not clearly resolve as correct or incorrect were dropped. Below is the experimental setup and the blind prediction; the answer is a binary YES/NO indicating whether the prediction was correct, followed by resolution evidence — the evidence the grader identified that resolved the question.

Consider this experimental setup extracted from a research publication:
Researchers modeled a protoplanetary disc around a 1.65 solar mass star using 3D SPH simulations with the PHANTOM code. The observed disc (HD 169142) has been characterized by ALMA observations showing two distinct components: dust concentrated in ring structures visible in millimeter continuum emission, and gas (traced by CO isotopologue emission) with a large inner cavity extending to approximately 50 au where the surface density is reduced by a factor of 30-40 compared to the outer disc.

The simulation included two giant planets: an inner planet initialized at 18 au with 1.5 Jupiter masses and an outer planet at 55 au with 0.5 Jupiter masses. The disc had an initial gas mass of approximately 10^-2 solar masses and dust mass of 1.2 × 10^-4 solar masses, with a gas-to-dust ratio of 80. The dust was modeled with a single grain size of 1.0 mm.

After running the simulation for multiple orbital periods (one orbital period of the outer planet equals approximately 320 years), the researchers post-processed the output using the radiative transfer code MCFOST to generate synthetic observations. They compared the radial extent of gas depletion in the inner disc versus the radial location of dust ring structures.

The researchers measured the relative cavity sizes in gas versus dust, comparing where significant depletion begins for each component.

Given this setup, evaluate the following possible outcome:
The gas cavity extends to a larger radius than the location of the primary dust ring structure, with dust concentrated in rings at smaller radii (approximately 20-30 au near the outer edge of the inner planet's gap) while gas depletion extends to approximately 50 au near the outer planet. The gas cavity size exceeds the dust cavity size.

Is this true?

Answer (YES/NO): YES